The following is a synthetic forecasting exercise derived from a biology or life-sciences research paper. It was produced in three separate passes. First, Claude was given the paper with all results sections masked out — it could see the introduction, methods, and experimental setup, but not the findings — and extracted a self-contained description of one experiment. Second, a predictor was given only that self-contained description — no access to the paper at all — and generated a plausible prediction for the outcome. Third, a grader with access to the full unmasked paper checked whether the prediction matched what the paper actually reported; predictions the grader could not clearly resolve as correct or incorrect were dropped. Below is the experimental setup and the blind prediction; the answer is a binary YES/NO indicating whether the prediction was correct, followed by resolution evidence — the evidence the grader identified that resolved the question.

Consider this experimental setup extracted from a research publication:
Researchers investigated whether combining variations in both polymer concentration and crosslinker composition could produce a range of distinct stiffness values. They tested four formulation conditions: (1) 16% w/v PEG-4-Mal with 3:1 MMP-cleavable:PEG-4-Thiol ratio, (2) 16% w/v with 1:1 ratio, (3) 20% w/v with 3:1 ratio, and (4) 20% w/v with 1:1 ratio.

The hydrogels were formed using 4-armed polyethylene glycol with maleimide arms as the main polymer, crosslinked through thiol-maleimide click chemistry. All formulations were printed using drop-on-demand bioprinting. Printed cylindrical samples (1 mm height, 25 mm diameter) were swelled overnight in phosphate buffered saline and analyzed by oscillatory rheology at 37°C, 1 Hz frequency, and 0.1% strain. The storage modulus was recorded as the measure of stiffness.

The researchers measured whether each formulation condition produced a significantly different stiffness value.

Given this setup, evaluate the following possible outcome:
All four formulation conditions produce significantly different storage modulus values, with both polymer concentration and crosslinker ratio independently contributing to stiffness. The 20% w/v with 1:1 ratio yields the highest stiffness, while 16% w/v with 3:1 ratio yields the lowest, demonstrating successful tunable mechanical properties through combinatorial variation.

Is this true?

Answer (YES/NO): NO